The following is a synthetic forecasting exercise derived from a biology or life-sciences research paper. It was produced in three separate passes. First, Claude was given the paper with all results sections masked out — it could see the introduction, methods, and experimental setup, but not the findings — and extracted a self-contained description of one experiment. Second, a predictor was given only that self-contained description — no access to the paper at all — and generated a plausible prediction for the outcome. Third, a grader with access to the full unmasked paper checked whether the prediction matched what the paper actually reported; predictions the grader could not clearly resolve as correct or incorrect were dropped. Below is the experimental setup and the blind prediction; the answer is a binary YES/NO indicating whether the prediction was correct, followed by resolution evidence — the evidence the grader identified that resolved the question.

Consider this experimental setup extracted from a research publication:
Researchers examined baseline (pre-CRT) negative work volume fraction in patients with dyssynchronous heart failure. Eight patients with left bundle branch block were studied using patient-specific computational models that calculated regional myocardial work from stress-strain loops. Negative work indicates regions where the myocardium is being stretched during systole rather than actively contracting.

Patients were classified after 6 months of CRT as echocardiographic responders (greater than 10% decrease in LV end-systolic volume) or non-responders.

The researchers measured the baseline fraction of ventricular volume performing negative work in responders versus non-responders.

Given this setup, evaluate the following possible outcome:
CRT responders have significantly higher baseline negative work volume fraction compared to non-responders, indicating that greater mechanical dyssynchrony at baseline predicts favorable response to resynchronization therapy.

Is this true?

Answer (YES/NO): YES